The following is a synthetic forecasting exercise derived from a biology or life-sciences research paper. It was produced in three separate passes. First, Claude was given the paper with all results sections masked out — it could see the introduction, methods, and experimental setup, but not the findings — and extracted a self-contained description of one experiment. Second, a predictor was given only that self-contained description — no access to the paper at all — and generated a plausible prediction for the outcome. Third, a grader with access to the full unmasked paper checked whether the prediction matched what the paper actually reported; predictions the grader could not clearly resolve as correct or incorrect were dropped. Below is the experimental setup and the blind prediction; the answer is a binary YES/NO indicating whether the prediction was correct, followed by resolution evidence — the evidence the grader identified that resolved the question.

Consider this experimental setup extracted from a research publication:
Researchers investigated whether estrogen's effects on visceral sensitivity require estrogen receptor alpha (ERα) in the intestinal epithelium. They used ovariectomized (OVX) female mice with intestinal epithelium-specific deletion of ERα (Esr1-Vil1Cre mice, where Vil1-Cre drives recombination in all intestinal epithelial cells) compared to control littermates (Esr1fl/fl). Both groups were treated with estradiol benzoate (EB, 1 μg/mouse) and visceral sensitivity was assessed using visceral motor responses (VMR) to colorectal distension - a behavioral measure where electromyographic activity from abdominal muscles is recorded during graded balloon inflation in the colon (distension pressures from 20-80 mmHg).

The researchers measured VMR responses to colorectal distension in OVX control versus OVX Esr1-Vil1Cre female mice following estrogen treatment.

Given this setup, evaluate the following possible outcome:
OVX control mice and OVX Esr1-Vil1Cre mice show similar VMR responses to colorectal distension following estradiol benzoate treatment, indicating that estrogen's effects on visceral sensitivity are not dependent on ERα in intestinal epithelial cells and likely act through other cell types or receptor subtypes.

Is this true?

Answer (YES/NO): NO